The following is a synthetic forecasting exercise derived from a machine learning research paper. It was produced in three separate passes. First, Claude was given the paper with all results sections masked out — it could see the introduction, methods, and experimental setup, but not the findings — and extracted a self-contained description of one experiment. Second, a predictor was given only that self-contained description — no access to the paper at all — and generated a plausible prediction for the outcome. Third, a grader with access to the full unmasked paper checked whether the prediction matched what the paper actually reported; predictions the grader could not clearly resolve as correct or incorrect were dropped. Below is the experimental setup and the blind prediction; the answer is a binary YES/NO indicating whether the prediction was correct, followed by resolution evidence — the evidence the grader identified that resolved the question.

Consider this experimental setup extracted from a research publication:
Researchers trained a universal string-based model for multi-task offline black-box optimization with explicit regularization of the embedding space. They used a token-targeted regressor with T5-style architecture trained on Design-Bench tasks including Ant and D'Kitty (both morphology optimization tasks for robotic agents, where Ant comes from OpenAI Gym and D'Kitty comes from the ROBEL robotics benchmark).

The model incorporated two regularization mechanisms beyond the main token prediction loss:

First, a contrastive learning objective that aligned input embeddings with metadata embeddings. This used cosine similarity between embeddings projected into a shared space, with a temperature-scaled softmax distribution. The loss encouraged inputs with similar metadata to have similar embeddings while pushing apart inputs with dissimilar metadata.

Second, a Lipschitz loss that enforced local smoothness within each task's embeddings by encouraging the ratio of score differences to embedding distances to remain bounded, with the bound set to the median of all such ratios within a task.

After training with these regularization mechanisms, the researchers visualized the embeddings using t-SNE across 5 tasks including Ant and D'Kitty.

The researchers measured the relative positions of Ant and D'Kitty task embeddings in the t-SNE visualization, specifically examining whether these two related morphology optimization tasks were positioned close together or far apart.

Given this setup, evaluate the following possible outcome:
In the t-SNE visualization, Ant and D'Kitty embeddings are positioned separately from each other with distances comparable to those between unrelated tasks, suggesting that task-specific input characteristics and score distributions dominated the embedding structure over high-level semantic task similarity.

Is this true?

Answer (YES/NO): NO